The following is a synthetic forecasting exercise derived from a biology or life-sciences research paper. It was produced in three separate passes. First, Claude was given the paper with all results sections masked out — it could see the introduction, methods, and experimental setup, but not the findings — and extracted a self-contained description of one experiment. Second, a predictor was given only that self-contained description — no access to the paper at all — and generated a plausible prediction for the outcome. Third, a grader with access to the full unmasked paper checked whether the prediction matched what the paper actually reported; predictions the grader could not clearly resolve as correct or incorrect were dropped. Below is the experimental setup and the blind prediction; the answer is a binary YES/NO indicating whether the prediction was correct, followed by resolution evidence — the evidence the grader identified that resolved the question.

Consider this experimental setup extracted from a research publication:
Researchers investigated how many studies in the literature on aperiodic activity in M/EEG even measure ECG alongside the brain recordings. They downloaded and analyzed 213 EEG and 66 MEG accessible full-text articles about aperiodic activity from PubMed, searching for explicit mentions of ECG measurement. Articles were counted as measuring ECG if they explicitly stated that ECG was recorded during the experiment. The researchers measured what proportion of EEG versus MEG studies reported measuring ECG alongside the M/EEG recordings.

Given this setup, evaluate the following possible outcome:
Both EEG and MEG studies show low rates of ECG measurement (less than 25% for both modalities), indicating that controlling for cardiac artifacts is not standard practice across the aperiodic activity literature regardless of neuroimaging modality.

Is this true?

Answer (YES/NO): NO